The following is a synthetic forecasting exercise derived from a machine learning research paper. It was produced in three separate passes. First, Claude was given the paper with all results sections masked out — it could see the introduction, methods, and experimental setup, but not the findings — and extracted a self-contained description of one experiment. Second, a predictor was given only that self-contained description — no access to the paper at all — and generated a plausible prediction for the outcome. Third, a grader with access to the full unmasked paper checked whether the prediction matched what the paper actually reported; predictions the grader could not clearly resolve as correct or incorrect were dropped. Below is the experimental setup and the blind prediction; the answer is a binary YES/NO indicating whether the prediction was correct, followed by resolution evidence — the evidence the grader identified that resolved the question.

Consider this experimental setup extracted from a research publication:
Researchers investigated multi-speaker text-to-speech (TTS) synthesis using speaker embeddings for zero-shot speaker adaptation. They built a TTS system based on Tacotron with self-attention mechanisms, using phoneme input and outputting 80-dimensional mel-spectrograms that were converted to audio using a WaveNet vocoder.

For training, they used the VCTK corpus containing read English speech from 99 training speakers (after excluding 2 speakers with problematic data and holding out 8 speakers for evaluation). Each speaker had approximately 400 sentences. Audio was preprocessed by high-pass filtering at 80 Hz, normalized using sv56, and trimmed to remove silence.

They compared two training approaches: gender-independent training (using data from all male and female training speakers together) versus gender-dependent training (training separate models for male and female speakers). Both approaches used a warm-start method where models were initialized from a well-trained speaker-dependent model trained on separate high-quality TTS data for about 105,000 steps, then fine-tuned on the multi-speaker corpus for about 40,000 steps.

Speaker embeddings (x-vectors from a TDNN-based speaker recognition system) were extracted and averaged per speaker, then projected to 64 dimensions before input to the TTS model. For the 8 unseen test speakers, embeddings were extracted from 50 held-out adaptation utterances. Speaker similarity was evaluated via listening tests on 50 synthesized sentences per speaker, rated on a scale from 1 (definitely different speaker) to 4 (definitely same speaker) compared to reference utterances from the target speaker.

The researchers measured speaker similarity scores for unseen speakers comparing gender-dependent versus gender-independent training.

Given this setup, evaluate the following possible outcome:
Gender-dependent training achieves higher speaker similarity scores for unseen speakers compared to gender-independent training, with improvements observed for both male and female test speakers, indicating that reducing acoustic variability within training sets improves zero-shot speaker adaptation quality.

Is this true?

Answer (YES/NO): NO